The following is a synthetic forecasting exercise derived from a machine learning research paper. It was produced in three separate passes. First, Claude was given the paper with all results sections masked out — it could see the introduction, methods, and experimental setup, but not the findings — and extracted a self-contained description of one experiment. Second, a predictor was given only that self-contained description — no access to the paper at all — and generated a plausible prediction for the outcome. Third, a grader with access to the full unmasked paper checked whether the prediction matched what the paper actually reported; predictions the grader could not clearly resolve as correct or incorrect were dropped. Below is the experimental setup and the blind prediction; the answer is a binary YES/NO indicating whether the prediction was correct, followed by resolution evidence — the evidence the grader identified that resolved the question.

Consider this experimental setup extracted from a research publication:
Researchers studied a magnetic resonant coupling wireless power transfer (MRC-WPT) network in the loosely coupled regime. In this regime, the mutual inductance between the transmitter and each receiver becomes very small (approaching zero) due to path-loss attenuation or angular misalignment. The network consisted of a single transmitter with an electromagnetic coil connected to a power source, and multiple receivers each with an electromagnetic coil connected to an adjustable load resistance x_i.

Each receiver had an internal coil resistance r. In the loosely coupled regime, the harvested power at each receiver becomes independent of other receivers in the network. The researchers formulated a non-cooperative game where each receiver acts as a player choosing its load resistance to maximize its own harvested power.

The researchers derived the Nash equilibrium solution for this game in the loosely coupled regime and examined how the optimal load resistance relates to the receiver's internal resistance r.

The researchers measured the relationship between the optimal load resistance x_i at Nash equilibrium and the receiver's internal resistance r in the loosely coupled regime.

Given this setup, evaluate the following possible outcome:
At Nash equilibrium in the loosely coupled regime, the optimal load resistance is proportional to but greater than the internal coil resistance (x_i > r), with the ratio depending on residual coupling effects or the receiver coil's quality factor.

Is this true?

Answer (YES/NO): NO